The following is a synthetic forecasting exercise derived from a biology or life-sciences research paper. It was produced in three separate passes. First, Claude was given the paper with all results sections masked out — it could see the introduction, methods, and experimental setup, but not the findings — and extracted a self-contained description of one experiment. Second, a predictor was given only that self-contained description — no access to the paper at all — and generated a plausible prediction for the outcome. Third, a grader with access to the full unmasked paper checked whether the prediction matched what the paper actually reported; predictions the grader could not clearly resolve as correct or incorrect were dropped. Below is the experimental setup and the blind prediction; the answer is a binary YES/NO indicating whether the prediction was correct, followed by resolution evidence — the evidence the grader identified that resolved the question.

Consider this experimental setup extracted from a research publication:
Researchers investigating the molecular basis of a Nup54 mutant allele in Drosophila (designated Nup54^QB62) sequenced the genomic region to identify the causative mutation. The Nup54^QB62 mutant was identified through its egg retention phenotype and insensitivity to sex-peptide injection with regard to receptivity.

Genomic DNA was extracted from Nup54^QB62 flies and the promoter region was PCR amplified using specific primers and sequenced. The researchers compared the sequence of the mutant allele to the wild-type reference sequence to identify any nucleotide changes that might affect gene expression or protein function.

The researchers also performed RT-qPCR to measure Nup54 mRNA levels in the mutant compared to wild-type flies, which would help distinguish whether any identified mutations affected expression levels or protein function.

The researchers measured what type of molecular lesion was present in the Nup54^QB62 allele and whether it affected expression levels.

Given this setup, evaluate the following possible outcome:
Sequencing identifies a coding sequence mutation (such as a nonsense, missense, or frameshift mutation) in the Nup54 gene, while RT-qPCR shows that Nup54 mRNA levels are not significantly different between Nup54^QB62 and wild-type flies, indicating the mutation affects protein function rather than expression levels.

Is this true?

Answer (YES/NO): NO